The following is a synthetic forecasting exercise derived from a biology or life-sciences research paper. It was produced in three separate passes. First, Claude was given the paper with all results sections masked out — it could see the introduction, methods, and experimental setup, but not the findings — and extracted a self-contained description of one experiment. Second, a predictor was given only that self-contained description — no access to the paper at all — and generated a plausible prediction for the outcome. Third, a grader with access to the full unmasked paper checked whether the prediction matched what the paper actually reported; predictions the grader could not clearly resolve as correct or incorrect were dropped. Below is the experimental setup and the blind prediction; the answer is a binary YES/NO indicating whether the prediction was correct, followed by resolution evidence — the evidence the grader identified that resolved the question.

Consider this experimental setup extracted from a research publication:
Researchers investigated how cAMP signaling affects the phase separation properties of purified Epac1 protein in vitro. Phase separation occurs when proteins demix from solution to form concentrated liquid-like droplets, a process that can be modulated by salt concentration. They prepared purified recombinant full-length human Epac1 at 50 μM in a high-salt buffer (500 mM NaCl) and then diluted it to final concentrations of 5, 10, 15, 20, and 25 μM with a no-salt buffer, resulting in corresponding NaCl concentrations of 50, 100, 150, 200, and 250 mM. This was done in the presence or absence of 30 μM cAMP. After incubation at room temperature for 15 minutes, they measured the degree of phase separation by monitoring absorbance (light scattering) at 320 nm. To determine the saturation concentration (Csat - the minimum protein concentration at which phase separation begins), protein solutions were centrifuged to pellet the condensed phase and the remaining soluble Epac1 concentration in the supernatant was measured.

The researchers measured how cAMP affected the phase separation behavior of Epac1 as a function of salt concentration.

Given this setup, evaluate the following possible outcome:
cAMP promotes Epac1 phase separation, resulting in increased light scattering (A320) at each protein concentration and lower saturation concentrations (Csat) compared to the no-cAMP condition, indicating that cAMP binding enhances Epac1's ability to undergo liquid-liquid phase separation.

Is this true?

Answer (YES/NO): YES